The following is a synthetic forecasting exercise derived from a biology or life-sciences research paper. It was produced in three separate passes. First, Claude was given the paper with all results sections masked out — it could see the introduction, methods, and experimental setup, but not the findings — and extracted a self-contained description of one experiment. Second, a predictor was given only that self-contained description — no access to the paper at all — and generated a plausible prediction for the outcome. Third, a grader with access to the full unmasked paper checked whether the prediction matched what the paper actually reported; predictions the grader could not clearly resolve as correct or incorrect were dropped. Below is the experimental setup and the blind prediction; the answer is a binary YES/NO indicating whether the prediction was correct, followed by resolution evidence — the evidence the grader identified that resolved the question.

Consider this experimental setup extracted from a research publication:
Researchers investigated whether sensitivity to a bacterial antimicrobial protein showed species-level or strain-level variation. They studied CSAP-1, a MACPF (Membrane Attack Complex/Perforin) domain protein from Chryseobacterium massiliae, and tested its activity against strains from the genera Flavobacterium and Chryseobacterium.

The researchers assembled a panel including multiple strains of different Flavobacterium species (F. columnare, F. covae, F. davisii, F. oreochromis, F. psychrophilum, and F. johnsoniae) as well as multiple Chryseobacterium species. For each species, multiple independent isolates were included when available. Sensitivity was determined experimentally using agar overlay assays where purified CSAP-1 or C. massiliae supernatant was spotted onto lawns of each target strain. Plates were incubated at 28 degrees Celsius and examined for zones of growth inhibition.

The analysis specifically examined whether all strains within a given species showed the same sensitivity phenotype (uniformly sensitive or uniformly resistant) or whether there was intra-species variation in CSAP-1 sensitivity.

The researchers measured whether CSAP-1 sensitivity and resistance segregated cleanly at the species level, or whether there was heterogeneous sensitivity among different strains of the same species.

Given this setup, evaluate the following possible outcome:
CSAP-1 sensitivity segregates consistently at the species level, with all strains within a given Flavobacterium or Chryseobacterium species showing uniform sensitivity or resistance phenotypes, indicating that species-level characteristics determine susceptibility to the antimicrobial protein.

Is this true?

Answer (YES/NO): NO